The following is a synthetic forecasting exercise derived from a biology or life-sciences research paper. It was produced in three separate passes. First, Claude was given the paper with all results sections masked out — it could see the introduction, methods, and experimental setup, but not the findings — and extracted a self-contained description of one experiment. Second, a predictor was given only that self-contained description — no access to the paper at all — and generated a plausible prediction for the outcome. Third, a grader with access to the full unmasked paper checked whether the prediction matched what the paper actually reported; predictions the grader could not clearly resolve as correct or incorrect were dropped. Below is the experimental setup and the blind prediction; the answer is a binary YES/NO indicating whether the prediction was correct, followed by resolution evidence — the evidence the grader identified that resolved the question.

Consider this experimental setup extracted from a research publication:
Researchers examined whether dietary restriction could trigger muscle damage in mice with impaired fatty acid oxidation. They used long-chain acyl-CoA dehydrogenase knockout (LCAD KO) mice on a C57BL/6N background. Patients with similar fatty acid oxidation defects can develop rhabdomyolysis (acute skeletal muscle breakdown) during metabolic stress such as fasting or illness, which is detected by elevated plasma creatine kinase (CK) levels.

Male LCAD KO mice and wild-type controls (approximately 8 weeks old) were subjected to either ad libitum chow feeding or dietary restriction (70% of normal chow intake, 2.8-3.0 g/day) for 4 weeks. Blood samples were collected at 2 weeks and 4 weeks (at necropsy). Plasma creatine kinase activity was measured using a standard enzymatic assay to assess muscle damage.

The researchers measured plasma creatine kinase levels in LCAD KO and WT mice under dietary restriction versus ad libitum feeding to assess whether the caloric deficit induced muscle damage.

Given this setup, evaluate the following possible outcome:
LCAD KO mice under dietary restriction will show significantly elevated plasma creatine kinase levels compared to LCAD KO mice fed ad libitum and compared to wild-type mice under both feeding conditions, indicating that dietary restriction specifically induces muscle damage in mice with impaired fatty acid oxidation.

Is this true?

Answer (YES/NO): NO